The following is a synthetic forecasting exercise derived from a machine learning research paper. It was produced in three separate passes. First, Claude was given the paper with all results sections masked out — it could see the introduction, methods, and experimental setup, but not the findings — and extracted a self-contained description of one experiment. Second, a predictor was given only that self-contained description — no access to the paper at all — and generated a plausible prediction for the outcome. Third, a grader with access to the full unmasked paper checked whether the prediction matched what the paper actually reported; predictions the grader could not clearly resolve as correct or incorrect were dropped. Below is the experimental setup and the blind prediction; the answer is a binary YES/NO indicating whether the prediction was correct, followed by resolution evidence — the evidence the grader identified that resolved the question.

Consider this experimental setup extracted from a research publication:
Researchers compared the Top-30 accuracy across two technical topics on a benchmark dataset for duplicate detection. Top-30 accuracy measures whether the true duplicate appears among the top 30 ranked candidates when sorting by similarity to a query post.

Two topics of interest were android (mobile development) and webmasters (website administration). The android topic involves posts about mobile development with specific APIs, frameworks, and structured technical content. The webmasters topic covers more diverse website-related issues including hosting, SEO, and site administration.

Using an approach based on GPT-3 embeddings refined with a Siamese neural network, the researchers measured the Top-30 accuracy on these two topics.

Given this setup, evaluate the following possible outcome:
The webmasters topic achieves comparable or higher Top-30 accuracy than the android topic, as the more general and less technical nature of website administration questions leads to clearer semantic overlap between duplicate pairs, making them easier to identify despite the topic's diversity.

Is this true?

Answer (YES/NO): NO